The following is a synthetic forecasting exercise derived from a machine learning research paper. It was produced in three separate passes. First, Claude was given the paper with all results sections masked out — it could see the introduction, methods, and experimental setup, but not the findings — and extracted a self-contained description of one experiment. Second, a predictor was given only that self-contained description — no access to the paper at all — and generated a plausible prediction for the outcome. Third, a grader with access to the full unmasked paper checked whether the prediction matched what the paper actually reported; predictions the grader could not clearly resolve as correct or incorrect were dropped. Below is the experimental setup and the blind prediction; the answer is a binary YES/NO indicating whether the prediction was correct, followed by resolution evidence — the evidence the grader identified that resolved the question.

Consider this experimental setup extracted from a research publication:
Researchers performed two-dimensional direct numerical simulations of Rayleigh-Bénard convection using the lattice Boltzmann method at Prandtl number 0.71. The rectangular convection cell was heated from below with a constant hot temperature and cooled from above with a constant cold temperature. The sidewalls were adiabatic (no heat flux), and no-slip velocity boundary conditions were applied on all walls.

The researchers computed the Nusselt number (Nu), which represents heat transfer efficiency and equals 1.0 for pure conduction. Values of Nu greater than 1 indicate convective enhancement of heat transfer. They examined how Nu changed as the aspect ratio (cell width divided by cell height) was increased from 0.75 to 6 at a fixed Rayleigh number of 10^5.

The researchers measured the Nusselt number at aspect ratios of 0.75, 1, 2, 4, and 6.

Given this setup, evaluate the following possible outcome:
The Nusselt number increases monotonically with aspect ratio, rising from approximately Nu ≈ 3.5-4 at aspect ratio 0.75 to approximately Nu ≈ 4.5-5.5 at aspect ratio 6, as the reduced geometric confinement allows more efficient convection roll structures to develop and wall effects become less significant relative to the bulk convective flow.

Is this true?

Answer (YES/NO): NO